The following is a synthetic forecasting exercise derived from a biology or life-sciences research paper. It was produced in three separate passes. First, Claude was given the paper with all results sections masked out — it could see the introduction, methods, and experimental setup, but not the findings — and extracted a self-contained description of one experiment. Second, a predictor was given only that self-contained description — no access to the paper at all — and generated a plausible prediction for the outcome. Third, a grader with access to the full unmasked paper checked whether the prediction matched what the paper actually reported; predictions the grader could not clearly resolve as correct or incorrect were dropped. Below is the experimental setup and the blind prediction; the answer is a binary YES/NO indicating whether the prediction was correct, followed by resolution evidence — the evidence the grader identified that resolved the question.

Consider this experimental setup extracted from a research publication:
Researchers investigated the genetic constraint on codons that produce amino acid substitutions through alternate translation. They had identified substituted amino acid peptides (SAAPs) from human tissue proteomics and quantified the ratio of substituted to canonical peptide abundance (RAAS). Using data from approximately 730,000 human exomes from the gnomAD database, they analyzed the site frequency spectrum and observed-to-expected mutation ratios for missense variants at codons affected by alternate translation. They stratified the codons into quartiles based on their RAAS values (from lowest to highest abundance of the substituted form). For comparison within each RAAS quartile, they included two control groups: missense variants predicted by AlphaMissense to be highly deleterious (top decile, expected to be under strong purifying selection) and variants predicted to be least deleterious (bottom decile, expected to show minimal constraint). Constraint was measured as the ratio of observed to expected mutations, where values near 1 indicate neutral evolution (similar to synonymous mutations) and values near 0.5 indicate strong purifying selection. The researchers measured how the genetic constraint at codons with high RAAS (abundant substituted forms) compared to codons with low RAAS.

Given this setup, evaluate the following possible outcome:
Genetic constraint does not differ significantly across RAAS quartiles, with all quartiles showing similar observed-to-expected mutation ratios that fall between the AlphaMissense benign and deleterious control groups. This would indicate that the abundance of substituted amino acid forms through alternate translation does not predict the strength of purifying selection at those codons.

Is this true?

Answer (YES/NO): NO